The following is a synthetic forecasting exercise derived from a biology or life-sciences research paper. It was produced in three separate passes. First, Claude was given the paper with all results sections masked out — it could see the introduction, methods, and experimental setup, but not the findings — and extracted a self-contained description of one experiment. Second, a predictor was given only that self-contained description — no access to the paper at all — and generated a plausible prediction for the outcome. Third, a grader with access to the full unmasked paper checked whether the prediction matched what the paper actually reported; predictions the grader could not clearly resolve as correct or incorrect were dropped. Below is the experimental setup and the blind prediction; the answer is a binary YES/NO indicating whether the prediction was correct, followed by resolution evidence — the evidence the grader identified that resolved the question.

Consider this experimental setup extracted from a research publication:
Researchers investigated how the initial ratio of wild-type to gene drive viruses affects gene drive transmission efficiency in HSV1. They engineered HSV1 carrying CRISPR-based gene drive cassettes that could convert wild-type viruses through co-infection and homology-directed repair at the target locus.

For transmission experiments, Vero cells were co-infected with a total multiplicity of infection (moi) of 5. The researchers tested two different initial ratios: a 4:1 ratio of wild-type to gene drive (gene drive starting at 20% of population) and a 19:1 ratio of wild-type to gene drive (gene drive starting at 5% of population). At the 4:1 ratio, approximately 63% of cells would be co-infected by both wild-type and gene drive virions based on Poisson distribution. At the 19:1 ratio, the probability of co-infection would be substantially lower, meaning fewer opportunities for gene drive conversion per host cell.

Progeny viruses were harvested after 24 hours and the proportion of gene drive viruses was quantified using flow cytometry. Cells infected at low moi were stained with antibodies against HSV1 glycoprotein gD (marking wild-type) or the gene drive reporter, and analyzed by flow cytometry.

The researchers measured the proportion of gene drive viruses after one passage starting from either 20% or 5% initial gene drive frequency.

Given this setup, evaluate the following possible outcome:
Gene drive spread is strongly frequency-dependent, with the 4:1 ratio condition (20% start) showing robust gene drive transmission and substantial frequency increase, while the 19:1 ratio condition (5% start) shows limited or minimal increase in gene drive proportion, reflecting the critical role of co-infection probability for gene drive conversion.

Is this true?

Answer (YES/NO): YES